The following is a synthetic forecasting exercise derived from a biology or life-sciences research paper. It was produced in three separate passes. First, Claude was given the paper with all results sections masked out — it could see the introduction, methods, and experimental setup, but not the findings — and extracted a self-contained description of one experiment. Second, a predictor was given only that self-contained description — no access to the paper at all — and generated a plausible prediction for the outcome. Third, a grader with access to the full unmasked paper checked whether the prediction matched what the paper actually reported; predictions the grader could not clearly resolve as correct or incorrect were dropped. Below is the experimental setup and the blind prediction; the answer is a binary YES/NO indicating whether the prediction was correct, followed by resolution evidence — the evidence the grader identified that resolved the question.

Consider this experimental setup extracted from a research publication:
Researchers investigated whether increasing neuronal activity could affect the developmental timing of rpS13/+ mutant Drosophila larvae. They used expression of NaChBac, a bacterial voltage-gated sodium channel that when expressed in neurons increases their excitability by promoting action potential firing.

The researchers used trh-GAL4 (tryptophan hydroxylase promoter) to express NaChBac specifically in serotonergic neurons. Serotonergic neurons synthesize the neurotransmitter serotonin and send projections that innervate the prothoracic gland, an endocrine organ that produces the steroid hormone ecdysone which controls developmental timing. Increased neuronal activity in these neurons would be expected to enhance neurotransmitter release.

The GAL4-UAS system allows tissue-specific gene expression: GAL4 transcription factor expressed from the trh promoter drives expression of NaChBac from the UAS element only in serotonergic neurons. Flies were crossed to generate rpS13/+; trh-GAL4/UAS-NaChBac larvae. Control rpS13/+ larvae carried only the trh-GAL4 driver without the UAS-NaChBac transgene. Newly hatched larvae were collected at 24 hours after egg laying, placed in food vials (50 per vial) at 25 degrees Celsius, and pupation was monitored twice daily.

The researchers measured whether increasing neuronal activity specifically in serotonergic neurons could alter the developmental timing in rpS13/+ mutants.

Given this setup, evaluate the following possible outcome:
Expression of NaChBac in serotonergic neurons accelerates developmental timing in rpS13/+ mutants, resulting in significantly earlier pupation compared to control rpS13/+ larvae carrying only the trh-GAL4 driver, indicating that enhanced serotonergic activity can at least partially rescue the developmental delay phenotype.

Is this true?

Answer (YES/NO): NO